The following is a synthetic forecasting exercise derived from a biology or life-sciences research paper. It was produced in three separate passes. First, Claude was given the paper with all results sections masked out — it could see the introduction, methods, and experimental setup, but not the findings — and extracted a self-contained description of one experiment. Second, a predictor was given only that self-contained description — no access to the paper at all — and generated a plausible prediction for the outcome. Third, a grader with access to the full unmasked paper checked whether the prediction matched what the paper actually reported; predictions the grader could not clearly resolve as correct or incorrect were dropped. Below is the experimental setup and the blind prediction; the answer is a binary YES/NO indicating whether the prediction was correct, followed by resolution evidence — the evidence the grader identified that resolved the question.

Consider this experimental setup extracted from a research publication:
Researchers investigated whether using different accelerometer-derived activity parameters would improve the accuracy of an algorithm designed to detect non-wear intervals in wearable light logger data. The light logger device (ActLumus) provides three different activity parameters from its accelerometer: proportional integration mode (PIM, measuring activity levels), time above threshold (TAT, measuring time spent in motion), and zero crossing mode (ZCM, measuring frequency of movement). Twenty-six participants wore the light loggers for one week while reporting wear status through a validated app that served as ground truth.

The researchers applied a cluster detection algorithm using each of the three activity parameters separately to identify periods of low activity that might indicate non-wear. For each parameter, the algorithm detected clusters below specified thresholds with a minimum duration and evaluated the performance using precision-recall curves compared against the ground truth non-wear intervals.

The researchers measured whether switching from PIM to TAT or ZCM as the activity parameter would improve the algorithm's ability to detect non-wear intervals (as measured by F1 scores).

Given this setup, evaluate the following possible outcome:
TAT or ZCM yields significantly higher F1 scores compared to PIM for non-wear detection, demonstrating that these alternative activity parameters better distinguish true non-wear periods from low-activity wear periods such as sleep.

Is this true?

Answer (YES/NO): NO